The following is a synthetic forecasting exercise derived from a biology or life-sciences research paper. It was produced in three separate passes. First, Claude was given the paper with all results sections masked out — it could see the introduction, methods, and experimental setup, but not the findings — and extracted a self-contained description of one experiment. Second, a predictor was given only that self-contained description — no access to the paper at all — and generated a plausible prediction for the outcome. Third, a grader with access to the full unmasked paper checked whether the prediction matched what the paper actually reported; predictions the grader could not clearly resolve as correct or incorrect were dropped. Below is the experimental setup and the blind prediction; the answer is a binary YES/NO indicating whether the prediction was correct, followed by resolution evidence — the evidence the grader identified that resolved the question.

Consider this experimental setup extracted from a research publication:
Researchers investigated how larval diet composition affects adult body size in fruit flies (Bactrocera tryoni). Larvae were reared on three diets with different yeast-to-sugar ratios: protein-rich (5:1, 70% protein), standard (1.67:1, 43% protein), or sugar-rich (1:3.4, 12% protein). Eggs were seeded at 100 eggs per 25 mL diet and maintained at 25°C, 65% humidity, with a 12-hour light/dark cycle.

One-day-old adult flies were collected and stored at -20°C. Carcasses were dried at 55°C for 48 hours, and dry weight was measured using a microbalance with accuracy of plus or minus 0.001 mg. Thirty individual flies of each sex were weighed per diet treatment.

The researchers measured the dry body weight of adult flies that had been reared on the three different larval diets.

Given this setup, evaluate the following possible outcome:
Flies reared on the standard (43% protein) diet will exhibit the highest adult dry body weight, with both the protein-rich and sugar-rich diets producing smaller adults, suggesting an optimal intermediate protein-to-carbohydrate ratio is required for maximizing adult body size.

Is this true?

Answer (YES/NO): YES